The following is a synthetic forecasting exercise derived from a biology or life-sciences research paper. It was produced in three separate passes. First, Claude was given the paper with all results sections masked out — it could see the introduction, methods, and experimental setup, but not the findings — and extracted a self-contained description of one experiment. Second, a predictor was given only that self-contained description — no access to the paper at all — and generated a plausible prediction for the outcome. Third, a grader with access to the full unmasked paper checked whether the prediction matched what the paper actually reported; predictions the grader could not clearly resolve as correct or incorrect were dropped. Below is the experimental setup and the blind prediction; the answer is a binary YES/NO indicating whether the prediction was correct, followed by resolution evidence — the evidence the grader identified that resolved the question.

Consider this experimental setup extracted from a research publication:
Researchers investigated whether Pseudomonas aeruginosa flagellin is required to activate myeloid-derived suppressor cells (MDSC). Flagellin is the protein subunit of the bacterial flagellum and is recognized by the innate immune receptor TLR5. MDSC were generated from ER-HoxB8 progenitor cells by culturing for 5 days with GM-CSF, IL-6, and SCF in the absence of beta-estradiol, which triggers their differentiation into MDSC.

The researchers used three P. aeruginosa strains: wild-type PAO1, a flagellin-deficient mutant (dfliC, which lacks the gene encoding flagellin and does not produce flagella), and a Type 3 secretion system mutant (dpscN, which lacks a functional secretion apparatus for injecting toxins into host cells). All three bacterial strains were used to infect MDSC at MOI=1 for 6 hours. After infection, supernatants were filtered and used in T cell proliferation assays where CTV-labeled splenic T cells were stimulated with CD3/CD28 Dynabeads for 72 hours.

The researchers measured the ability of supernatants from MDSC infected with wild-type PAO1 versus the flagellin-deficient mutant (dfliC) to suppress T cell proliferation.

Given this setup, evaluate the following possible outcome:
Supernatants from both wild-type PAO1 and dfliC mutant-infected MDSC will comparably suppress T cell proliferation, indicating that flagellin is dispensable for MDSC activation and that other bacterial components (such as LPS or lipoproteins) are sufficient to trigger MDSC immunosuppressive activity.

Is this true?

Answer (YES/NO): NO